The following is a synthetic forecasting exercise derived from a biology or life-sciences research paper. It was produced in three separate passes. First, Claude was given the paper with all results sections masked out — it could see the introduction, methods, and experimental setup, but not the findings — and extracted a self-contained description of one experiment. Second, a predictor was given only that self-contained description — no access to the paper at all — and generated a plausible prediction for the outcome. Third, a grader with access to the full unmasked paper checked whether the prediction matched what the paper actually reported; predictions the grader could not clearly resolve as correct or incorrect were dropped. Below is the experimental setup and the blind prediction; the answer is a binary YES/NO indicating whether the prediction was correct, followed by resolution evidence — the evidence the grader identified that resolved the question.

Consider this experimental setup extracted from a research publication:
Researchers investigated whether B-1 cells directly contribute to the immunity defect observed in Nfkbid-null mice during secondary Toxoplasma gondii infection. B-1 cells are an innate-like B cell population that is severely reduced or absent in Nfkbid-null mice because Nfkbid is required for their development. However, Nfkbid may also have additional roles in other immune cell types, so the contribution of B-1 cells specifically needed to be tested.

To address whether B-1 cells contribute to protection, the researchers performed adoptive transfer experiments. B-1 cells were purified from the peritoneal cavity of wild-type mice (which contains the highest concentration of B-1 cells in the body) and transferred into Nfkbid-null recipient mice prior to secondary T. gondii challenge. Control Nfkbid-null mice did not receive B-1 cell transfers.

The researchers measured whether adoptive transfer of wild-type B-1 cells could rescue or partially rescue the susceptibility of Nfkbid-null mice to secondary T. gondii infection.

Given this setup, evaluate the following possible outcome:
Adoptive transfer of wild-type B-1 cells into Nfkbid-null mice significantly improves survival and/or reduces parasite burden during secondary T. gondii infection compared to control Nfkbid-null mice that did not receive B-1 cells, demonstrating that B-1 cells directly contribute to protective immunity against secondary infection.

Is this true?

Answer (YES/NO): YES